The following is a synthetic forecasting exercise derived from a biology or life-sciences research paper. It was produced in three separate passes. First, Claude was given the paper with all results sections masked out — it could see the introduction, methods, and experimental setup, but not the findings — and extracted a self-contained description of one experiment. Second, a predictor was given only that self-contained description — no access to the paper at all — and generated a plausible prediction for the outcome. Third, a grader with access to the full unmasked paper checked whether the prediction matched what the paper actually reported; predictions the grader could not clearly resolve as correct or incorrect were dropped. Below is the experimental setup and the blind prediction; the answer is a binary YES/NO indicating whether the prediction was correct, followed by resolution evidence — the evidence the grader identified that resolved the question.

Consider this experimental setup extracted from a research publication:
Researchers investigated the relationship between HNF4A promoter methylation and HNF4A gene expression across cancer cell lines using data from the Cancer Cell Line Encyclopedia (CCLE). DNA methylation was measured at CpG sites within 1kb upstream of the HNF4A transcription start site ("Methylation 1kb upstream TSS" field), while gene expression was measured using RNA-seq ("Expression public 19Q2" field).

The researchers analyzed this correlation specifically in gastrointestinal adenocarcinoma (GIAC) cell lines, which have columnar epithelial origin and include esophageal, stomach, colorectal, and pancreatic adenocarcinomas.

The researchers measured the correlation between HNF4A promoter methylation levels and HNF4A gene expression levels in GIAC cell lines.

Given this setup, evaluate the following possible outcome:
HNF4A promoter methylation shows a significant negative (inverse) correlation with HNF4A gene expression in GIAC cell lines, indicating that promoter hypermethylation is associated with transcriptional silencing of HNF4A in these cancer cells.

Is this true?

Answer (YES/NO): YES